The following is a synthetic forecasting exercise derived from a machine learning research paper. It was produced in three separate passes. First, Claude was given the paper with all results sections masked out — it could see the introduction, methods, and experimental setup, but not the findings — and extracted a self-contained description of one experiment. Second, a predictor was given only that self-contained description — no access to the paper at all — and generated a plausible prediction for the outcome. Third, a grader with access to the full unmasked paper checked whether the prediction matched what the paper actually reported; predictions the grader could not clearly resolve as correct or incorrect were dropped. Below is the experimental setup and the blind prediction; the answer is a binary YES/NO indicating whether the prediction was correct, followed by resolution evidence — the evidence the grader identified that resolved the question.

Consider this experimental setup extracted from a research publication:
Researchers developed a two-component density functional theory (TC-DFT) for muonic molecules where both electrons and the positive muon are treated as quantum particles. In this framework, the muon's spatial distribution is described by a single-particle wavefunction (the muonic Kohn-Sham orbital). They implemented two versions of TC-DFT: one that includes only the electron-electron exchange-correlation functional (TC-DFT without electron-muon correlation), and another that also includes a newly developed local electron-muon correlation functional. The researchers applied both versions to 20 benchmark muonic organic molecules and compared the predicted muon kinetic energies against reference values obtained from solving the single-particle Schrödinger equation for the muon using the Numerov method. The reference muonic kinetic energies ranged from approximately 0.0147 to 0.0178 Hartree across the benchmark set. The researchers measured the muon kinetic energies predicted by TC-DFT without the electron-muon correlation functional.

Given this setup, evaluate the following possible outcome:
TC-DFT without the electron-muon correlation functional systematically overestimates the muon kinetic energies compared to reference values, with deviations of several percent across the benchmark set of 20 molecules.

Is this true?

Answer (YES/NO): NO